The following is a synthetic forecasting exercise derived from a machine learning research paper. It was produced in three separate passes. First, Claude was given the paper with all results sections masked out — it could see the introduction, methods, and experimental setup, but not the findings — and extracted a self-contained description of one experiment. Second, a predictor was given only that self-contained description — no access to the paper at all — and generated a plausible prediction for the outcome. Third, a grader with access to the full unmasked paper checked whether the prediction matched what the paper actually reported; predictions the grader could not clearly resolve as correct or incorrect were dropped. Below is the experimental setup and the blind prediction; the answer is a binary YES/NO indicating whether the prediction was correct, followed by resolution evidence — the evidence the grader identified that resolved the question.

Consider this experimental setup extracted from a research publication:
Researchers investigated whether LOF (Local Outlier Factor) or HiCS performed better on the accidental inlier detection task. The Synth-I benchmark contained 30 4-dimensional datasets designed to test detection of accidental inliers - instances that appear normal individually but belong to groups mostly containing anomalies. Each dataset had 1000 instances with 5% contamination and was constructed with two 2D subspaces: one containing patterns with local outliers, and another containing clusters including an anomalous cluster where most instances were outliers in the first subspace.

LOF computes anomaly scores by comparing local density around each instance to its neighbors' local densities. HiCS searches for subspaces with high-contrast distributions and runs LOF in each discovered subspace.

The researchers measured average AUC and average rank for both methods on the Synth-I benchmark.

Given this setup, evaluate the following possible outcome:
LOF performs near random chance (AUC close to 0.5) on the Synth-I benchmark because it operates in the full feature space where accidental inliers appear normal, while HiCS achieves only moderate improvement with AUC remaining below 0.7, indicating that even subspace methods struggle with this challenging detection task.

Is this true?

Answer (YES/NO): NO